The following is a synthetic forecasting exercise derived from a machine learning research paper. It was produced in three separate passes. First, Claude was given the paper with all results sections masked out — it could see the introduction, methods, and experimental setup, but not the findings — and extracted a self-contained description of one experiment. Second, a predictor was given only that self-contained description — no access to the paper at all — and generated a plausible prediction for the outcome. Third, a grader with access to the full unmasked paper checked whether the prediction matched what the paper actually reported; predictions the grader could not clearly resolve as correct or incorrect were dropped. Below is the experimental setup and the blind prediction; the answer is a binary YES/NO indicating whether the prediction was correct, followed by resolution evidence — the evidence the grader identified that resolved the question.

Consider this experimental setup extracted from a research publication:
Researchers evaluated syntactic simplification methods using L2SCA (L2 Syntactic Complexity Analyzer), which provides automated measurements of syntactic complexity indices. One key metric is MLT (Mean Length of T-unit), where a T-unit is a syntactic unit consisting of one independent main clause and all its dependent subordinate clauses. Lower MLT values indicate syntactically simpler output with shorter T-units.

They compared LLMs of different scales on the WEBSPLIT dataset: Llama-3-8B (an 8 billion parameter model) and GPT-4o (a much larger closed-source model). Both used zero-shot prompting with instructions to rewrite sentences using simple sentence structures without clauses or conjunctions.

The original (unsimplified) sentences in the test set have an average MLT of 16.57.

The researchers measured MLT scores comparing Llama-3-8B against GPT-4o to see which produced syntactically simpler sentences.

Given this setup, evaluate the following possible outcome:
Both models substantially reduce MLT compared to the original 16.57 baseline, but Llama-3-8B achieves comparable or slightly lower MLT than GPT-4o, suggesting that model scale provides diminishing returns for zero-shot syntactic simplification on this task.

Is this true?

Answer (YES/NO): YES